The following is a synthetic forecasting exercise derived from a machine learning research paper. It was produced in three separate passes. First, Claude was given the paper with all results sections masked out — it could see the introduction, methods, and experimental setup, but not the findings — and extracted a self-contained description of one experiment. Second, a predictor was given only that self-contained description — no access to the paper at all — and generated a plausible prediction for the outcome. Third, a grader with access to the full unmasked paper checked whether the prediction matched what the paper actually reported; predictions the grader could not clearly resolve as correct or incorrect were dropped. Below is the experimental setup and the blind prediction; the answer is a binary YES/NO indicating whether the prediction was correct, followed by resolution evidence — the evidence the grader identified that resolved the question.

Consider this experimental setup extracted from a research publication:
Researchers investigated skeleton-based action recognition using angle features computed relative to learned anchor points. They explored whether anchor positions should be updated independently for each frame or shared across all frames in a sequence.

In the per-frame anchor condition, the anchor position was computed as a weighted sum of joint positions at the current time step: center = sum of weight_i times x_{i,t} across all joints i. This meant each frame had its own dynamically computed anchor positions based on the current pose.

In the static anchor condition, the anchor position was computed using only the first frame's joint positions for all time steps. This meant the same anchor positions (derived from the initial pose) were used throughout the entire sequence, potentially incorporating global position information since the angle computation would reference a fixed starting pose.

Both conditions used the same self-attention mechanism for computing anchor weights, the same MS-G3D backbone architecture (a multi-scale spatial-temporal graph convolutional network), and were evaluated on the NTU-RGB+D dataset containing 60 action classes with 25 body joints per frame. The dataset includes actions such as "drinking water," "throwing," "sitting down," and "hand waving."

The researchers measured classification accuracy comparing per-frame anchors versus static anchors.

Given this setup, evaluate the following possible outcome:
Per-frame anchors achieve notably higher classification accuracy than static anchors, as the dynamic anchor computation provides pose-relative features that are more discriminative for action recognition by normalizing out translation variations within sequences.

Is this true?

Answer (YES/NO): NO